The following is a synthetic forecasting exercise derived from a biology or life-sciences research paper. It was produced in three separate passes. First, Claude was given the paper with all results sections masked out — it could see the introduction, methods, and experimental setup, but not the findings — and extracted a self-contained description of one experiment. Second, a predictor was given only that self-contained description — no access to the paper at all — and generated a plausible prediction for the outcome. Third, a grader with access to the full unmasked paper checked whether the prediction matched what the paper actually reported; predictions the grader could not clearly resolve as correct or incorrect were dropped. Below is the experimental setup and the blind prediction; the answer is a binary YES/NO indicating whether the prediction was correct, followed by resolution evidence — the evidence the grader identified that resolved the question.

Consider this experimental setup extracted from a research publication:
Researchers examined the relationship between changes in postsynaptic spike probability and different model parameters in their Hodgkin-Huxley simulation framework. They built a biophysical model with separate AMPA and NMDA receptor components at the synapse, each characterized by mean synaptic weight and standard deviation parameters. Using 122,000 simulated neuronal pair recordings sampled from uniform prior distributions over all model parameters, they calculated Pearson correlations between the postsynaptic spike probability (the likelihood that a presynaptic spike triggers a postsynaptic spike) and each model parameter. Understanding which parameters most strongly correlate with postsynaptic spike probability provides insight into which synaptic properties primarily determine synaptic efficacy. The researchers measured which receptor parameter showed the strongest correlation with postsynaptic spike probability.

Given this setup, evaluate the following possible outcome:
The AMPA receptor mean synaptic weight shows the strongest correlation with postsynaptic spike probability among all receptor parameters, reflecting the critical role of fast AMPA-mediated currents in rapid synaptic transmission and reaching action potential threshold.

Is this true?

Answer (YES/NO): YES